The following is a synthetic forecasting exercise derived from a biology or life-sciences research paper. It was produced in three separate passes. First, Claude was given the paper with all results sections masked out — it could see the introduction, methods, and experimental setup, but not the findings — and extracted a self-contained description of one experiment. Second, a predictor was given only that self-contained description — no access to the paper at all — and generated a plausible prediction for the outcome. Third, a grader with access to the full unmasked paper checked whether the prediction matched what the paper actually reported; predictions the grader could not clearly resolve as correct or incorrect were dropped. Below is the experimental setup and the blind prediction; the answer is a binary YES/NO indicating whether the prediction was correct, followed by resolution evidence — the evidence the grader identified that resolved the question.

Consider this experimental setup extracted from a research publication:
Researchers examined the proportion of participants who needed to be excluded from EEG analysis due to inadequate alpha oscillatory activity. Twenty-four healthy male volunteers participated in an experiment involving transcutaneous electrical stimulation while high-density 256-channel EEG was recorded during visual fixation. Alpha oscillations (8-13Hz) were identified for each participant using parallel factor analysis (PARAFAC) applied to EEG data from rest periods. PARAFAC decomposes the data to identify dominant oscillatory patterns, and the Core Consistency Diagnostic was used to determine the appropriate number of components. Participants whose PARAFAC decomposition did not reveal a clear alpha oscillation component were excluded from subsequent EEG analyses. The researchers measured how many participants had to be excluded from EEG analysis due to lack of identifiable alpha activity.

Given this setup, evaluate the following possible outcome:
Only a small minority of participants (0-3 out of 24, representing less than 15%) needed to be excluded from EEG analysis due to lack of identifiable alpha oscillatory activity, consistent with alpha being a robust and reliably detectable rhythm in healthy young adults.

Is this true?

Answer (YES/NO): YES